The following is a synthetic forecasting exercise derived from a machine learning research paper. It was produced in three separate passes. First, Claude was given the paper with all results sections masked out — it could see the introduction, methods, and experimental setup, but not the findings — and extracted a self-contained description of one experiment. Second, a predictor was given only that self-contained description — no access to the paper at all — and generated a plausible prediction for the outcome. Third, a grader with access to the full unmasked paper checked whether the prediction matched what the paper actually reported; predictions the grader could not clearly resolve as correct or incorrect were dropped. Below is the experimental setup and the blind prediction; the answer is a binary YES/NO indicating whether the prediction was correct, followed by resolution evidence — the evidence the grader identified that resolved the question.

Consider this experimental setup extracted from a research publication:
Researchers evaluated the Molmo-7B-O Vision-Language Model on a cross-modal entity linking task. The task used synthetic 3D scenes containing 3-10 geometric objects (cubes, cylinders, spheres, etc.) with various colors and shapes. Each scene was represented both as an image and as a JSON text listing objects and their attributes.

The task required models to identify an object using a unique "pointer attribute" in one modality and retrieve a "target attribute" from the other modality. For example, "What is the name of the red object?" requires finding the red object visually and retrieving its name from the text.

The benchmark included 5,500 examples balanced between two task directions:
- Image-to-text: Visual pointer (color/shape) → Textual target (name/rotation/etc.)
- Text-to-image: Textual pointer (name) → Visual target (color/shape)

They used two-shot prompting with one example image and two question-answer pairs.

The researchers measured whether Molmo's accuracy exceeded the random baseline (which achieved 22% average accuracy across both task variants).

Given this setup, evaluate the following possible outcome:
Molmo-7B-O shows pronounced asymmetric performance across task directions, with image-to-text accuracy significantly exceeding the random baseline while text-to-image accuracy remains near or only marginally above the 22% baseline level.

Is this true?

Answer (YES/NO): NO